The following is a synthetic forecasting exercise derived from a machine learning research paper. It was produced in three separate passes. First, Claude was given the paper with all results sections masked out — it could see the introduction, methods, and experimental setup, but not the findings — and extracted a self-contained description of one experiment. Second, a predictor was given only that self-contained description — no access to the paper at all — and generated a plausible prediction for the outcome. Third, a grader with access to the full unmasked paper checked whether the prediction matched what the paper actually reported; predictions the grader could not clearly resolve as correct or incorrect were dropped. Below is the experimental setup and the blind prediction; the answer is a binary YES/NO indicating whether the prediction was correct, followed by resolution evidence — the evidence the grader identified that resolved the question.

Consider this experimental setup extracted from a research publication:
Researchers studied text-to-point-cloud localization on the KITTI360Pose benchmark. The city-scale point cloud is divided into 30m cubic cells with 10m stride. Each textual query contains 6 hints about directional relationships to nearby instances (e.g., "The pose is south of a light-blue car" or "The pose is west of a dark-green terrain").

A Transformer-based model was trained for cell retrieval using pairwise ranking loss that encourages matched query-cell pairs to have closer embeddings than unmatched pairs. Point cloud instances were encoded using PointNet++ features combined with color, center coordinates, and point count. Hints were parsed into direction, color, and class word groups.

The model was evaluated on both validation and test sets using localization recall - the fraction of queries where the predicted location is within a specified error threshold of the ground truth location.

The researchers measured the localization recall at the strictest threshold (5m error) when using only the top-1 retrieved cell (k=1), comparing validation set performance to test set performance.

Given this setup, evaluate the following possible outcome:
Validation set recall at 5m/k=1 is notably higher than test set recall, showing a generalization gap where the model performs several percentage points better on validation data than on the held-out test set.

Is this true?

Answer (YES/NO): YES